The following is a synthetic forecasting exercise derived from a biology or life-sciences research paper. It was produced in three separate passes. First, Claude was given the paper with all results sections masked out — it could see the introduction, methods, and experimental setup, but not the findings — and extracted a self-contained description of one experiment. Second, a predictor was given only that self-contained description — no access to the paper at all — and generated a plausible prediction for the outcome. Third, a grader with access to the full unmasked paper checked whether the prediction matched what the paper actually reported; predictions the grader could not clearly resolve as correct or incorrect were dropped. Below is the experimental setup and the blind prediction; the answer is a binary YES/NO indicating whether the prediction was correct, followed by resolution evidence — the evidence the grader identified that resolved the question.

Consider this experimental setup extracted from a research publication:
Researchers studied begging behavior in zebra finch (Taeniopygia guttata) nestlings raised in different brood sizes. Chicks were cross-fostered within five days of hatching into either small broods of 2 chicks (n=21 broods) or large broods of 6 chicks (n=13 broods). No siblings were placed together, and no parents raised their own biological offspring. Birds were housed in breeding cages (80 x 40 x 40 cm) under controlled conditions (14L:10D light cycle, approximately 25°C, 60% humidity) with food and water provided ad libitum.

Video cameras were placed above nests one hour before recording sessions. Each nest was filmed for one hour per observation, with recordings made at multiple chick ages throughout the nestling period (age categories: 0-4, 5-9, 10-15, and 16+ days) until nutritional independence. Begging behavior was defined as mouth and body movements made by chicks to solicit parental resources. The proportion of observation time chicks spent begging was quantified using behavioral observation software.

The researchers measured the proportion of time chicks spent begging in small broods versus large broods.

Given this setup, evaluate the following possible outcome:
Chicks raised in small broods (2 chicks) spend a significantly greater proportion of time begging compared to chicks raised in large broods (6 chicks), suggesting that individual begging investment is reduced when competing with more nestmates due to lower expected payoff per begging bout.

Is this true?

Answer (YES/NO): NO